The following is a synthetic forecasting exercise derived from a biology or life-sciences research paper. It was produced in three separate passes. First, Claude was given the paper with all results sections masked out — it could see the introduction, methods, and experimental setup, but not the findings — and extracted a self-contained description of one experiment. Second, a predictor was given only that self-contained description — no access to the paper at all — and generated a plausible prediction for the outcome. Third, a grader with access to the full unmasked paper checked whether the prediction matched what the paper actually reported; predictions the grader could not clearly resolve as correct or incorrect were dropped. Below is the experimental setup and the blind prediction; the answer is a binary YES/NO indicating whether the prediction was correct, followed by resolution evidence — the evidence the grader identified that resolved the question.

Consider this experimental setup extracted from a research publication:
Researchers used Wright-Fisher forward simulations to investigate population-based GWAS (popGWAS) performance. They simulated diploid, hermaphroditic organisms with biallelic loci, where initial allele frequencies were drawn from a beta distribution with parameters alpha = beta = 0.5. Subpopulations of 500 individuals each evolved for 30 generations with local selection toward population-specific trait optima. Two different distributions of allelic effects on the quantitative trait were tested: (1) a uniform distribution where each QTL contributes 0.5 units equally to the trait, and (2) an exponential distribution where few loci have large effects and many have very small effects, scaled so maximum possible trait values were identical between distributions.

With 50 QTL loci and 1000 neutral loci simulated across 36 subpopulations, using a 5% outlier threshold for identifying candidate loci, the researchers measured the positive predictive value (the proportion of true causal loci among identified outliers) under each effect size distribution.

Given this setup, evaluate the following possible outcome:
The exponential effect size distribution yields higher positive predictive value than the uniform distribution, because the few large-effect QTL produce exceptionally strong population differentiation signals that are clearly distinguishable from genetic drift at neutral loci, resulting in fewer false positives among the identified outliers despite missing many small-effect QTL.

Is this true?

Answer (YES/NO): NO